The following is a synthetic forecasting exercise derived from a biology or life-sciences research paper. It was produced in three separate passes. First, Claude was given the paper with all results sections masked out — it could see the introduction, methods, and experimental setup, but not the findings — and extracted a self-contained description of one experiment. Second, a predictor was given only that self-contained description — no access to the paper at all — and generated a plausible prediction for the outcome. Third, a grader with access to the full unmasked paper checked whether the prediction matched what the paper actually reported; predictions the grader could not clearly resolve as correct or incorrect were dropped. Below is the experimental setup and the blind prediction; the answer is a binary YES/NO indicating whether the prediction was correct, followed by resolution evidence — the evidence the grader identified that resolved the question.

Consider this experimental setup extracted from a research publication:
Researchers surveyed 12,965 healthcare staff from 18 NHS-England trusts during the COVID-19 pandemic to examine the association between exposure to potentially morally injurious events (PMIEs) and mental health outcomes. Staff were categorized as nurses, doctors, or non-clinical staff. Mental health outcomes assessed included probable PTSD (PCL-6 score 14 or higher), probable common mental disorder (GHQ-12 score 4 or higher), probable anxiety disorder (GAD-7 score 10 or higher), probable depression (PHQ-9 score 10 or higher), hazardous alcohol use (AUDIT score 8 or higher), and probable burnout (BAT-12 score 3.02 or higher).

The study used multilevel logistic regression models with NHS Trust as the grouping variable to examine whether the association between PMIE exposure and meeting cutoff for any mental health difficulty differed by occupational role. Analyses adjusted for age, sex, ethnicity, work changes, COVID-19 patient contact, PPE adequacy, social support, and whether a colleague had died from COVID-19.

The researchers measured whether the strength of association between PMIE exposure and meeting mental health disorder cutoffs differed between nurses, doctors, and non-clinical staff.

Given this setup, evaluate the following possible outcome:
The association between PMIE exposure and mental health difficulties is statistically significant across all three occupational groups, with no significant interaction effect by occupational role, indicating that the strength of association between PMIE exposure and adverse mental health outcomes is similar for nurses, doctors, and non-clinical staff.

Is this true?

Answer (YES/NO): NO